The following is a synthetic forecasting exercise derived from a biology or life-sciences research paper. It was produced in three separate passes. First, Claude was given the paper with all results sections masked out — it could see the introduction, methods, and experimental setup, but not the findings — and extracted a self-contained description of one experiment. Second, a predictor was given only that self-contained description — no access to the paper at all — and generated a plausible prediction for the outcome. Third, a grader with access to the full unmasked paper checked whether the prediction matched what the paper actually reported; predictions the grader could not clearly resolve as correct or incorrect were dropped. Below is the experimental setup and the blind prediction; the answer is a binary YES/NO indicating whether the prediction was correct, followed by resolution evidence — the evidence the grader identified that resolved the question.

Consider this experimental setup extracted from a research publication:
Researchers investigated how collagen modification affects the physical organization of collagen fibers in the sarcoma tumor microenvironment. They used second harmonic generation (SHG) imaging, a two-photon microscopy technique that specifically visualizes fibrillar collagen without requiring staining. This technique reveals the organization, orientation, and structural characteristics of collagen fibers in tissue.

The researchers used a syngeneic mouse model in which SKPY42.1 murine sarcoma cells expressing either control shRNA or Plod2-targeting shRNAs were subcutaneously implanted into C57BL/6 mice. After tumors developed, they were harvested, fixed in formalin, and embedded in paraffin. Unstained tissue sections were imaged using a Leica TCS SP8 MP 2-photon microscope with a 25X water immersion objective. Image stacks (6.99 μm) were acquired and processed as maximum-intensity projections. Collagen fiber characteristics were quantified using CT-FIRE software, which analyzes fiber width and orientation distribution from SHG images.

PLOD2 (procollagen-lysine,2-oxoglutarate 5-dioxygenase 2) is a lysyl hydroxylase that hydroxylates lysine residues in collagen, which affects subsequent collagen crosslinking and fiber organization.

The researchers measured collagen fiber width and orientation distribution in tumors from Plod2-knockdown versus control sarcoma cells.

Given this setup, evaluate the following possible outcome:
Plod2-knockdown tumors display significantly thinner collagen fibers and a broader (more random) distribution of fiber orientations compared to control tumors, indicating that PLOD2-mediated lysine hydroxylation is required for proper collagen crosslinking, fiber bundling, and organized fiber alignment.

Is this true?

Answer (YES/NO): YES